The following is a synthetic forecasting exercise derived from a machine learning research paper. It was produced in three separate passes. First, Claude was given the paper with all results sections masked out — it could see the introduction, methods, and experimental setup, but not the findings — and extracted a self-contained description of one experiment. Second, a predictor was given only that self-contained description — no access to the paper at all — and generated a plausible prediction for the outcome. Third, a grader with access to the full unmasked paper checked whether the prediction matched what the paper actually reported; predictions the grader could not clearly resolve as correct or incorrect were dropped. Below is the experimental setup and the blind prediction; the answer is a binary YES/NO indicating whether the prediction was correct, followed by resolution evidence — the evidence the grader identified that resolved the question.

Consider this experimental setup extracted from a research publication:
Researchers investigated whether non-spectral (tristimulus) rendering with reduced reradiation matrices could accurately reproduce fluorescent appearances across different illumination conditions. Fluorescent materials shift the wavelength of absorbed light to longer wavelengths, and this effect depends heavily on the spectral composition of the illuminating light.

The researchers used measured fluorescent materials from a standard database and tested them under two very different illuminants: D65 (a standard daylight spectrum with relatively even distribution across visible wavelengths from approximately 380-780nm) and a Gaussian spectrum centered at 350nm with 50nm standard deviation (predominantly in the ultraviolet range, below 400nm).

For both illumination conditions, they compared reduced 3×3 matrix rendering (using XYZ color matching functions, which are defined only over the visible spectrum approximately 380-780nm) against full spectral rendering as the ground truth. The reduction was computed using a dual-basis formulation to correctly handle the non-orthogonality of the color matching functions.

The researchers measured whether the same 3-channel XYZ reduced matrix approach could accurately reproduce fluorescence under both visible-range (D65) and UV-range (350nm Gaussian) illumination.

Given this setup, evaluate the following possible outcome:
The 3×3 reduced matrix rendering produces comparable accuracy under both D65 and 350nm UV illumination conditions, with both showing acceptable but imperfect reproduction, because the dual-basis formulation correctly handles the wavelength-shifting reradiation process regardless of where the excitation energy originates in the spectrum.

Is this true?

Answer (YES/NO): NO